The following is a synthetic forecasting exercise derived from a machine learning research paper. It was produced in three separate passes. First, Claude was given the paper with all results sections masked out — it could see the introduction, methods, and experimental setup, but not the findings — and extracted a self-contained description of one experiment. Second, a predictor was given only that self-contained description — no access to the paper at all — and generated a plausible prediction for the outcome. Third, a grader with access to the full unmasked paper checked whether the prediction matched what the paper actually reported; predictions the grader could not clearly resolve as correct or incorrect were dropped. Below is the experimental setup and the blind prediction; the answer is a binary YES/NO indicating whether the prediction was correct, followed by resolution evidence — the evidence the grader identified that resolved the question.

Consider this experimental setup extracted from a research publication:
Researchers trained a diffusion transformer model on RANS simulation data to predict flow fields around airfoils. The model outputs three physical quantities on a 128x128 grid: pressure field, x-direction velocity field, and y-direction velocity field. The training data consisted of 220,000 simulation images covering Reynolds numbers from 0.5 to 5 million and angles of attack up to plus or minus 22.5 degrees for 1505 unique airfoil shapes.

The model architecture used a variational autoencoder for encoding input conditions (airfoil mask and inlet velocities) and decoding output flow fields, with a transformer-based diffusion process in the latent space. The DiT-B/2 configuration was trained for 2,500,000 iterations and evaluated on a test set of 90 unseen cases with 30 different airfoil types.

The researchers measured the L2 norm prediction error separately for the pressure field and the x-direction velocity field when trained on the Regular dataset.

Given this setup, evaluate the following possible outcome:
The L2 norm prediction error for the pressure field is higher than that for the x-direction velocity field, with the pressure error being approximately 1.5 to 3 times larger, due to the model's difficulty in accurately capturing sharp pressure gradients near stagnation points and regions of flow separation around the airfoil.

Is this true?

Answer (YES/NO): NO